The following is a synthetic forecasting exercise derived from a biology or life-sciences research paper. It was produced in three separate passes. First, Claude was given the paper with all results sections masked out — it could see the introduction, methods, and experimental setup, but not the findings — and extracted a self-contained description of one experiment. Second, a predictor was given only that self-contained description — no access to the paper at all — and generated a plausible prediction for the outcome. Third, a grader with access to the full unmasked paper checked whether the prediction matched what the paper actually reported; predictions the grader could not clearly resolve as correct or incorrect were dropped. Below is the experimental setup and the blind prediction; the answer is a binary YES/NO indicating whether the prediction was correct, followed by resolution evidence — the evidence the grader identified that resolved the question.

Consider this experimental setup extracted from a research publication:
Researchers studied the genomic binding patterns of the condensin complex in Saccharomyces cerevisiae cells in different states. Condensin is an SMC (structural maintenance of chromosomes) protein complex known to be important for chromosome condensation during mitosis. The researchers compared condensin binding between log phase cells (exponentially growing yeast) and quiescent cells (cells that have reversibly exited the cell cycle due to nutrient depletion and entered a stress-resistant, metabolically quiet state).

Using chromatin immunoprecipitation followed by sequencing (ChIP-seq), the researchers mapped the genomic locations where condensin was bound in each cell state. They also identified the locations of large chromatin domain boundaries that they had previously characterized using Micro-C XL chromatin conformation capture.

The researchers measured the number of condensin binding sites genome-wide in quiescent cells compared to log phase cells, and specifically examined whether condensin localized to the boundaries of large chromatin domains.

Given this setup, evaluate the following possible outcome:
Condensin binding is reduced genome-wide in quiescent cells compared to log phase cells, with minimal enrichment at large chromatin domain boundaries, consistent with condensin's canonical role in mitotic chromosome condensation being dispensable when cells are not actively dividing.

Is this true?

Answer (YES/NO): NO